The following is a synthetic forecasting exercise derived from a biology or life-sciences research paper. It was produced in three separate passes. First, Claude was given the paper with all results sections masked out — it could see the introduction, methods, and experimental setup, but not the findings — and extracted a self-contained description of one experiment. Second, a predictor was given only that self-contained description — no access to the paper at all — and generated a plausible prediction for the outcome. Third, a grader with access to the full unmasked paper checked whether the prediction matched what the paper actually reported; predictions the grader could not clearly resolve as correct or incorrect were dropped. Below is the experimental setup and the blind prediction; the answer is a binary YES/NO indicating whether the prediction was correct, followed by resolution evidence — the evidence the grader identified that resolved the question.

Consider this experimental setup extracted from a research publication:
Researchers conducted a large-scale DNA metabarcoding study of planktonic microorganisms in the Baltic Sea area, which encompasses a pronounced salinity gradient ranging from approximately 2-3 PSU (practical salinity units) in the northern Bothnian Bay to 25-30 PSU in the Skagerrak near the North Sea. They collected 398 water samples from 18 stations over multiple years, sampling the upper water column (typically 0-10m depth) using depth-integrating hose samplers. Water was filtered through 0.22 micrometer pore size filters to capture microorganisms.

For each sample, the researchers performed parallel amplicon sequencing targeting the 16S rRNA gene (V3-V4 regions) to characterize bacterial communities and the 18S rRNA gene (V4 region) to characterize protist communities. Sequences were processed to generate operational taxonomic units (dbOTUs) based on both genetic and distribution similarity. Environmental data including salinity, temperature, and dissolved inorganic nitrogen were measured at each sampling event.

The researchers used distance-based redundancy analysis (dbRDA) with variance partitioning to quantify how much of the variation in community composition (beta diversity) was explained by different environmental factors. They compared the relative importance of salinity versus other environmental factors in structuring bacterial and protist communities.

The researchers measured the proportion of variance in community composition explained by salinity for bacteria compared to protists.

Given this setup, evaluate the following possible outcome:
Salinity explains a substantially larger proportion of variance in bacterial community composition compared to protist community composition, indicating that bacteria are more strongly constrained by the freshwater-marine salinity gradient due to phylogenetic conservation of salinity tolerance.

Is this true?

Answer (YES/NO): YES